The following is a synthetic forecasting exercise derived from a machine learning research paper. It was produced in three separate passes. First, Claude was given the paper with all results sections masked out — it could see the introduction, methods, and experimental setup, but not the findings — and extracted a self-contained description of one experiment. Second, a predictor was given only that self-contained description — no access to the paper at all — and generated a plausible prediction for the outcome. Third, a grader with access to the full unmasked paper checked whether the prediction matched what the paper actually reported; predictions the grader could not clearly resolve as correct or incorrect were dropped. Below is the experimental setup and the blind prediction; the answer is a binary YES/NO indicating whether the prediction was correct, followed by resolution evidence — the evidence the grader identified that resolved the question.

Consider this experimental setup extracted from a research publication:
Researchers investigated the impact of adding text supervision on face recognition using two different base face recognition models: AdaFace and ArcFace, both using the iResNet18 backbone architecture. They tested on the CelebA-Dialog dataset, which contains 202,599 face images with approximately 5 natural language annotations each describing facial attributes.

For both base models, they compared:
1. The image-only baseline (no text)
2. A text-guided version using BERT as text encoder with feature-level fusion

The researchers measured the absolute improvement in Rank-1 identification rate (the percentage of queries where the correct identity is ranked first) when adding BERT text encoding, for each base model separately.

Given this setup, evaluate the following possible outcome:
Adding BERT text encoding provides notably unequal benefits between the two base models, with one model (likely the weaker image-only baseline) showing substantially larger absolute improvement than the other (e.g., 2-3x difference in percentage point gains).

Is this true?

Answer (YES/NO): NO